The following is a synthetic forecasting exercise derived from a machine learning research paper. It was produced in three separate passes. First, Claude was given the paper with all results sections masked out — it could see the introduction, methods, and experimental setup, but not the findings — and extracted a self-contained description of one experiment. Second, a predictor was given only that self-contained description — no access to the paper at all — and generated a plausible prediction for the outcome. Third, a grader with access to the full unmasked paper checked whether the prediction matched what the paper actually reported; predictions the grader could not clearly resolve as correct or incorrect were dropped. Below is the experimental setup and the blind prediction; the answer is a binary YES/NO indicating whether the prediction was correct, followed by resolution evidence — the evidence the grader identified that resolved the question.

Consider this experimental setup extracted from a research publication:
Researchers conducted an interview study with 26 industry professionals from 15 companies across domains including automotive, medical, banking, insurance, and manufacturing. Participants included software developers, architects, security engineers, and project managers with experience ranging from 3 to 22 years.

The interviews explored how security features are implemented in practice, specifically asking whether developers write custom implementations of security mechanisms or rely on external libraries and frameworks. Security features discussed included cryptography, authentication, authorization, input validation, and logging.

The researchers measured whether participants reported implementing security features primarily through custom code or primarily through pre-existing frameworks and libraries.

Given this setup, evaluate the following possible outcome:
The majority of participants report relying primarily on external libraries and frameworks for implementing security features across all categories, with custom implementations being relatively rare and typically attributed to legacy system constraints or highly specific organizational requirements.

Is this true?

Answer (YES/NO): NO